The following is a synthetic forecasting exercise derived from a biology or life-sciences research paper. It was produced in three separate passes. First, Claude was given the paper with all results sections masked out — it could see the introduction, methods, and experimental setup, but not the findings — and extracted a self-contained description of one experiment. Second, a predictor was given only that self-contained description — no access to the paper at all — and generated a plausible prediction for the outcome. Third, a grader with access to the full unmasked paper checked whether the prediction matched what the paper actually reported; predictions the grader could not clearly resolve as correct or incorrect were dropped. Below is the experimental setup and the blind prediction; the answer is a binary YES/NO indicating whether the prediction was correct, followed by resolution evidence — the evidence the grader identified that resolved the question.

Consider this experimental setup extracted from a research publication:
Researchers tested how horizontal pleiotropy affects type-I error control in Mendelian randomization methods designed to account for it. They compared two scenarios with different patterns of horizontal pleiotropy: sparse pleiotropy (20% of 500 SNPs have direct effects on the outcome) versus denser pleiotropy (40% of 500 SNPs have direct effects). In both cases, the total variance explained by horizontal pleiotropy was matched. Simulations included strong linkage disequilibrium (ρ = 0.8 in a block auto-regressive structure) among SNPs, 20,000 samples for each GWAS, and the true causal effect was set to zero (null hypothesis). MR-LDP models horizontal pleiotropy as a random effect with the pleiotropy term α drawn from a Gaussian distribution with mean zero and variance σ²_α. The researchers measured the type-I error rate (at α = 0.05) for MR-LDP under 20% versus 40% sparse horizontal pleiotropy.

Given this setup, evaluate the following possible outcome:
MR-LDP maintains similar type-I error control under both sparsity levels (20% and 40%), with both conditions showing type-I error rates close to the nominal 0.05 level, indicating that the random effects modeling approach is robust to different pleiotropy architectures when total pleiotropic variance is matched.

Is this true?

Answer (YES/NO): YES